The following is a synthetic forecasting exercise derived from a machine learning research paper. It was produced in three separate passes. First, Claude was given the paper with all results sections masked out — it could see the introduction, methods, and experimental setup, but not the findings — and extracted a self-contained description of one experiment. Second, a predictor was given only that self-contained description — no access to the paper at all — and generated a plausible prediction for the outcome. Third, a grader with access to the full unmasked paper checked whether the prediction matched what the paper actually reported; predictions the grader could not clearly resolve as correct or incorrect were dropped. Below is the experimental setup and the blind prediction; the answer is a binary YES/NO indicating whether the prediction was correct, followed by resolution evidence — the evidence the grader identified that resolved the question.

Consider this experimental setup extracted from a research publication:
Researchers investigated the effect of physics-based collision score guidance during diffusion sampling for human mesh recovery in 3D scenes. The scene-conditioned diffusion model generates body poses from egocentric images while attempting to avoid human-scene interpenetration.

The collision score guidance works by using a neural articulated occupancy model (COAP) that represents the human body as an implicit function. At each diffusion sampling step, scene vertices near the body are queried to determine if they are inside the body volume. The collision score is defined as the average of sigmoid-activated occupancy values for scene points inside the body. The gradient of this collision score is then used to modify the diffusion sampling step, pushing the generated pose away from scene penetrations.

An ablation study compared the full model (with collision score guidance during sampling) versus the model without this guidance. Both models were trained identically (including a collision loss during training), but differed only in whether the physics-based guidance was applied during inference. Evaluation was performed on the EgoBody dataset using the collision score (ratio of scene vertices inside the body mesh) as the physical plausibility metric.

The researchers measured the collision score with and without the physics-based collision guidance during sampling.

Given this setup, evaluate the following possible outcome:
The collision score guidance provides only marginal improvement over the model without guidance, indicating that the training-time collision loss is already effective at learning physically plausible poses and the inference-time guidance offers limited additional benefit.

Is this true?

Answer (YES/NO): NO